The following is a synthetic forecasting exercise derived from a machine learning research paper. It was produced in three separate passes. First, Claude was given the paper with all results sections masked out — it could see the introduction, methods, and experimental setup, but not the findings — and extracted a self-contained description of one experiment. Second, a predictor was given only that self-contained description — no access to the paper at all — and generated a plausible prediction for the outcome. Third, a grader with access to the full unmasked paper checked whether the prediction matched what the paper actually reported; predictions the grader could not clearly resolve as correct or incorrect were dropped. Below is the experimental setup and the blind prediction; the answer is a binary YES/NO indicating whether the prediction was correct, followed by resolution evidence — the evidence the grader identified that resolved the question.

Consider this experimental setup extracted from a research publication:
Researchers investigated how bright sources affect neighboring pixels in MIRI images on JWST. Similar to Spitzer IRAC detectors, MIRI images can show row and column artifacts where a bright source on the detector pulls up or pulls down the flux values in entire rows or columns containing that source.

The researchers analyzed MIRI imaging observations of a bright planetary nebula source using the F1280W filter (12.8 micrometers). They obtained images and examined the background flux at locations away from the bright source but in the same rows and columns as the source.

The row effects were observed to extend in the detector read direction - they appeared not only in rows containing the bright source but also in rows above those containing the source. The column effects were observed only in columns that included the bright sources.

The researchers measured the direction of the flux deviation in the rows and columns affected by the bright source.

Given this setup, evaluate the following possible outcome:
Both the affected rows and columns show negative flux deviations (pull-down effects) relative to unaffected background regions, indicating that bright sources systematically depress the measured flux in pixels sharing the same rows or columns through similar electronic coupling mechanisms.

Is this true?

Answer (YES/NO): NO